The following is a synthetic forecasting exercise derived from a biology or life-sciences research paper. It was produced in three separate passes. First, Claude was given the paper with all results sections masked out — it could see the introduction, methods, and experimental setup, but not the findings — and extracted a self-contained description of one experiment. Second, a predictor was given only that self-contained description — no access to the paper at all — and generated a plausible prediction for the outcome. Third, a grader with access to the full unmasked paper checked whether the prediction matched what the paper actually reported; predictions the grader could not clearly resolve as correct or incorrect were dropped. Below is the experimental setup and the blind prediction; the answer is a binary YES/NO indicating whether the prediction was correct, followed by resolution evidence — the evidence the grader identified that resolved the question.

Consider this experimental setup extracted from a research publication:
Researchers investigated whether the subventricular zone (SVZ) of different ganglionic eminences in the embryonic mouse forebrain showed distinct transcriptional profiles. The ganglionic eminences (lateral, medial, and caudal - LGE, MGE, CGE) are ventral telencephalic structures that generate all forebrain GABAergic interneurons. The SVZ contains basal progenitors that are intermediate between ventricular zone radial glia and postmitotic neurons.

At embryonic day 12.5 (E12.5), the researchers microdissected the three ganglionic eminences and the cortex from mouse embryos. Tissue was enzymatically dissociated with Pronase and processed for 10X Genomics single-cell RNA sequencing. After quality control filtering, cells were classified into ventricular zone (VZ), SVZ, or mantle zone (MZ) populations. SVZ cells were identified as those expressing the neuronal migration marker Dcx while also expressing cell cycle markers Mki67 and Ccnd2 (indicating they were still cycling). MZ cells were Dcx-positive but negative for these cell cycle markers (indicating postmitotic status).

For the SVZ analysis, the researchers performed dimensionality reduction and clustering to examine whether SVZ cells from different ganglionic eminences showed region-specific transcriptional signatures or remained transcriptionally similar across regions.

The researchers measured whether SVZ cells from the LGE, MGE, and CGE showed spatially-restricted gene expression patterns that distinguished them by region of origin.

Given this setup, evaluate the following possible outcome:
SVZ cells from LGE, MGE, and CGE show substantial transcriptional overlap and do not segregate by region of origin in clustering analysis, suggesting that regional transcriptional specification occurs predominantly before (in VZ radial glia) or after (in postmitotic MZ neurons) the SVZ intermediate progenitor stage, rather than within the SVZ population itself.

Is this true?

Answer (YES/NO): NO